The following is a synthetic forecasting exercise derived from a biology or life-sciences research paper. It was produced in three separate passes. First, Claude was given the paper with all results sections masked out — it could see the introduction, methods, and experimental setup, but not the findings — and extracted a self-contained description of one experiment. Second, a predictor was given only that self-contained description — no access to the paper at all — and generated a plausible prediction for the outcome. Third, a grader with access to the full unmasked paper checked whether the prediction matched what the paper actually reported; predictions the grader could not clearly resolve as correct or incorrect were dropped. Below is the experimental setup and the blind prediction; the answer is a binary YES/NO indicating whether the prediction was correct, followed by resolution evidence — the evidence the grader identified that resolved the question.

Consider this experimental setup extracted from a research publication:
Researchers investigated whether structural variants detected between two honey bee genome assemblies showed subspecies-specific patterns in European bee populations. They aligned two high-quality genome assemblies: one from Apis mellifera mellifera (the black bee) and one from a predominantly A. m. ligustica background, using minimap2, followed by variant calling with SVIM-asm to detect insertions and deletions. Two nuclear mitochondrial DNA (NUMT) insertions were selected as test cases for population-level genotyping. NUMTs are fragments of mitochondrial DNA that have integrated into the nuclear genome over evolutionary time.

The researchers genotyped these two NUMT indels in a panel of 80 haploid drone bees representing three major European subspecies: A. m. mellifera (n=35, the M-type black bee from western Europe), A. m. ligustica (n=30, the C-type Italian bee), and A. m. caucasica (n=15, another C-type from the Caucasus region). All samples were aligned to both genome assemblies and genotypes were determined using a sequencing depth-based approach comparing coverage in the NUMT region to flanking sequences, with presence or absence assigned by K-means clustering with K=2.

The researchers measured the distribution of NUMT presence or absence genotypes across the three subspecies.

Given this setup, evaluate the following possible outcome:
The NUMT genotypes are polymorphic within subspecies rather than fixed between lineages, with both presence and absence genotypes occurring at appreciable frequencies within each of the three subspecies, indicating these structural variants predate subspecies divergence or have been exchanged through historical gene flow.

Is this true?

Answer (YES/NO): NO